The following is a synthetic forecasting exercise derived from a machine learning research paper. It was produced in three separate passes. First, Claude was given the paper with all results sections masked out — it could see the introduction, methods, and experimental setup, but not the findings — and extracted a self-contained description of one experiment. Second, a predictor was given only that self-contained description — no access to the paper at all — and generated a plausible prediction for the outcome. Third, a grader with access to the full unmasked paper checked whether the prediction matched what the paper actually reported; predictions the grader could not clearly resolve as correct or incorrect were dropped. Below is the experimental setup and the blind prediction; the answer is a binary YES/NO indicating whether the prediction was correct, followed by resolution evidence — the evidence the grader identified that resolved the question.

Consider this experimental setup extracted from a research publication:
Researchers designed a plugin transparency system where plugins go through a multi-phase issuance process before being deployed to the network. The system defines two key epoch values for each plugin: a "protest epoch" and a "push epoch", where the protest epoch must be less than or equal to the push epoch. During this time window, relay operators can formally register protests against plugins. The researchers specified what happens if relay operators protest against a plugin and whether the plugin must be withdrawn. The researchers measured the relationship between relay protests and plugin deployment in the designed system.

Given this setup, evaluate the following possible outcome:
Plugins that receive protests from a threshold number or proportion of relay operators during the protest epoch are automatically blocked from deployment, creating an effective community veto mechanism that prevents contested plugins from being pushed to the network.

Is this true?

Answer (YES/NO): NO